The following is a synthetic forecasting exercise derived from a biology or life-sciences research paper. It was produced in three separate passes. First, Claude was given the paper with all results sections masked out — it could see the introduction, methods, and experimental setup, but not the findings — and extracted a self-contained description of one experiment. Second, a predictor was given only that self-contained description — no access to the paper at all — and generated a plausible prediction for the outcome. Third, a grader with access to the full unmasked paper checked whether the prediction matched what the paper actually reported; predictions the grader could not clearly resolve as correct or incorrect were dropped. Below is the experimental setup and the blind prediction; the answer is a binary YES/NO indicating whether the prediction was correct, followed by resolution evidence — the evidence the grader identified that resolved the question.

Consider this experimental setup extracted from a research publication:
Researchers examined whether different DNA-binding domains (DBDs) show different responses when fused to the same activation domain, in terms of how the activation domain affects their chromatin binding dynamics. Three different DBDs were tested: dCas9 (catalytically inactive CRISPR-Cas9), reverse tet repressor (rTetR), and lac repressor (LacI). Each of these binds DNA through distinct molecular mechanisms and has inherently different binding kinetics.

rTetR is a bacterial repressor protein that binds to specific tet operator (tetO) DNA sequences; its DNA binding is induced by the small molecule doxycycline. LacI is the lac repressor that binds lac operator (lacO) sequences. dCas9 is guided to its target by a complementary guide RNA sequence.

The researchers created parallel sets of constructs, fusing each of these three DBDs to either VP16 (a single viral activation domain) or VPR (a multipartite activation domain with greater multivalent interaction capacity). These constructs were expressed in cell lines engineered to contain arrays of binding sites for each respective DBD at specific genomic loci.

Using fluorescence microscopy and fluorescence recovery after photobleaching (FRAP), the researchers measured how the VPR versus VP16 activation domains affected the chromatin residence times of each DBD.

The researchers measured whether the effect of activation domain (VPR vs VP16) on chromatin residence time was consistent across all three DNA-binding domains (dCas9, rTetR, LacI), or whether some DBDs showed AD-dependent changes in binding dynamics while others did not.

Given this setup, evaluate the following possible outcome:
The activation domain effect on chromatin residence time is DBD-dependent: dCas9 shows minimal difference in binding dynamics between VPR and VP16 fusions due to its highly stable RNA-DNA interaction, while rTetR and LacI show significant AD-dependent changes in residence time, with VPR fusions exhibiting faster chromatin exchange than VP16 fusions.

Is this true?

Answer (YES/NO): NO